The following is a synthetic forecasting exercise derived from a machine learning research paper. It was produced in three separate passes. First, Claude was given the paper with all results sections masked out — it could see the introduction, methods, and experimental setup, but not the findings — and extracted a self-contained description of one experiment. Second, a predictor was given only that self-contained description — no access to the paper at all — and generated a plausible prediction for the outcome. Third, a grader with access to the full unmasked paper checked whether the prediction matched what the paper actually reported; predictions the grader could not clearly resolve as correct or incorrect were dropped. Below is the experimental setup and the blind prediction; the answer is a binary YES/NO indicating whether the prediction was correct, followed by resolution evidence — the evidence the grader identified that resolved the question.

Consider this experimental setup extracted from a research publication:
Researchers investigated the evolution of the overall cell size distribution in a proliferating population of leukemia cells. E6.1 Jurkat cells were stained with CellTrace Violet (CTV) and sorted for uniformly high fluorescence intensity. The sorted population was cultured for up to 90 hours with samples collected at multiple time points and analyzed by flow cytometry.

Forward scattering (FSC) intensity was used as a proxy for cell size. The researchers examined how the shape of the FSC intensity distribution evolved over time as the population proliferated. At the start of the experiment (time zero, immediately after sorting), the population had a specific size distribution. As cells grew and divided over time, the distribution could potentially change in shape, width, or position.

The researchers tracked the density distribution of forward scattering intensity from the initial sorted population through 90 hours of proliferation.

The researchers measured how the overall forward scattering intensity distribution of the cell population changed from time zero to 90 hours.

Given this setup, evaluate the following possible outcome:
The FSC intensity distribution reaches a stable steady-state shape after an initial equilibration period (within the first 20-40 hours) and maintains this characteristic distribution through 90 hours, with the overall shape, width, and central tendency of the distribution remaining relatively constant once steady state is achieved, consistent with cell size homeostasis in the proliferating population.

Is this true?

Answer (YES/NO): NO